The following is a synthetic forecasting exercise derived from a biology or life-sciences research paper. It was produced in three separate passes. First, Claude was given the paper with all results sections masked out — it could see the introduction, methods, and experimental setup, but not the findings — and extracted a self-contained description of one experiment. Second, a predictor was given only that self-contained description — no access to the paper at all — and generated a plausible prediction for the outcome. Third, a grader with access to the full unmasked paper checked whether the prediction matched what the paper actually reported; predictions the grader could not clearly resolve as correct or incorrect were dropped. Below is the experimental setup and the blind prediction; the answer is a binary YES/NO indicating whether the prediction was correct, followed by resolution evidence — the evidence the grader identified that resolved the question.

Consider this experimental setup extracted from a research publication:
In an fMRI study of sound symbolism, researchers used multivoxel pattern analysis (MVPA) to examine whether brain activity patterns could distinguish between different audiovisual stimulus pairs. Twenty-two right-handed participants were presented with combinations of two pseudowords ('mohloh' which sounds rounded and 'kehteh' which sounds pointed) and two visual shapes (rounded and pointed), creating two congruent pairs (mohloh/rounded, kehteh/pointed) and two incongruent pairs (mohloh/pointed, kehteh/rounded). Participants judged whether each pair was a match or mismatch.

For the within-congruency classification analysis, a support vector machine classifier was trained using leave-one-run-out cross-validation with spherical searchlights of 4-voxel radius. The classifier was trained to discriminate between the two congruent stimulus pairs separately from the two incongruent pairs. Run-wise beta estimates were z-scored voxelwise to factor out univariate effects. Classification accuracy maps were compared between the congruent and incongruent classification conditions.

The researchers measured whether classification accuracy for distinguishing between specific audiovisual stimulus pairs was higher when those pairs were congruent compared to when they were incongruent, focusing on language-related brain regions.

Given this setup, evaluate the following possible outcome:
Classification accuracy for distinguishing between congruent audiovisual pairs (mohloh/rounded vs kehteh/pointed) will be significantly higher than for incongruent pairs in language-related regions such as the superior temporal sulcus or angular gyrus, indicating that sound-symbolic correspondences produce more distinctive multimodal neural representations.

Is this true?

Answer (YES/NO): NO